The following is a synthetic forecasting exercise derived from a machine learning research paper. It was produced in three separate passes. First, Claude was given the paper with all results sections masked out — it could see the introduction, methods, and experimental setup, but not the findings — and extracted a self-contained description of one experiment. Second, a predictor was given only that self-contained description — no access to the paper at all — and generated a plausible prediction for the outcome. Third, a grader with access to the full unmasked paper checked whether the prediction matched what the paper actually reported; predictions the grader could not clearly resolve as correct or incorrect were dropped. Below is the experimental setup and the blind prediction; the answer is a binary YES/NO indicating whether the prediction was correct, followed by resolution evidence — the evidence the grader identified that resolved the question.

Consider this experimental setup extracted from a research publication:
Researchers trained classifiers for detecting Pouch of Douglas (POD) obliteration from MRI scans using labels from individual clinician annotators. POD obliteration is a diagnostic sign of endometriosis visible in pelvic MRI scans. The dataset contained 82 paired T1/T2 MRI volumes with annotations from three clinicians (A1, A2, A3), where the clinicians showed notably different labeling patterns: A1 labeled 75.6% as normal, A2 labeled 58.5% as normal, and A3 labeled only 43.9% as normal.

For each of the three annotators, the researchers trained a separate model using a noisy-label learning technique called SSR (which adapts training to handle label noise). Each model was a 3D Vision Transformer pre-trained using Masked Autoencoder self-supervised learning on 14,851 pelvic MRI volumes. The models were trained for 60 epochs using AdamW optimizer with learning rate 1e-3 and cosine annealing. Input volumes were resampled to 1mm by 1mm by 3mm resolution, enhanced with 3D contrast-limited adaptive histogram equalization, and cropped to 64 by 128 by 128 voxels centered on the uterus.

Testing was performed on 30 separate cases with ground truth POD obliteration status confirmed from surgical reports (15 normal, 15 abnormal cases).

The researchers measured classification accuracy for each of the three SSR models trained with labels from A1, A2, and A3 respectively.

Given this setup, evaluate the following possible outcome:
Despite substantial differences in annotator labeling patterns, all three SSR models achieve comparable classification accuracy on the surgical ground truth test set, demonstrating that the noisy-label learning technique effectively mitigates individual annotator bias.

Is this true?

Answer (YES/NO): NO